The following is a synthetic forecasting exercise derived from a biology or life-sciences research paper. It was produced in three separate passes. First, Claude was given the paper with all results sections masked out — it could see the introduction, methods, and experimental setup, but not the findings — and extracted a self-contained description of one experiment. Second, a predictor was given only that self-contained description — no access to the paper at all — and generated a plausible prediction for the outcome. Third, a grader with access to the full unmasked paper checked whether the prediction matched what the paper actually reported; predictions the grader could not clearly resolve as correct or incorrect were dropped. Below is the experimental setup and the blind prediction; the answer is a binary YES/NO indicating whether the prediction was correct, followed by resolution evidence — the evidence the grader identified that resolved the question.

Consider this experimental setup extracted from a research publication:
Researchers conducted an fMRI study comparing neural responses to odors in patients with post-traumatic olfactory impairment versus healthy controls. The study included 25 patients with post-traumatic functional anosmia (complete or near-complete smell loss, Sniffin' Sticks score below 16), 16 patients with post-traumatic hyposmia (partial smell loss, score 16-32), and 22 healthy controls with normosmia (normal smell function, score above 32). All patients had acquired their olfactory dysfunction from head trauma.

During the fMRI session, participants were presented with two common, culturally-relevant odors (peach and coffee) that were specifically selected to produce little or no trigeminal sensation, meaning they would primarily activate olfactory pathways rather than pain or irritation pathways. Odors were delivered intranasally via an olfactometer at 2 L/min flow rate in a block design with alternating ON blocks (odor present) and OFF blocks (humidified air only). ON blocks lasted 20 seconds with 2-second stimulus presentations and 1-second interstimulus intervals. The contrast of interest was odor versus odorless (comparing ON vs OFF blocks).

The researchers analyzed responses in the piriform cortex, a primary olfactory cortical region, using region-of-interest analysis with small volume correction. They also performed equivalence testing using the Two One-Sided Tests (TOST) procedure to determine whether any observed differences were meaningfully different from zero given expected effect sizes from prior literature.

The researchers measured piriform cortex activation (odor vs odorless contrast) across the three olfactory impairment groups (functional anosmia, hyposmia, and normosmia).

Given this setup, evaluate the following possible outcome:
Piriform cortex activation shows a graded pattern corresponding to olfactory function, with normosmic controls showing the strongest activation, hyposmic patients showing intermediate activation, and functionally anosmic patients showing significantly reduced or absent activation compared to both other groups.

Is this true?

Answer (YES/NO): NO